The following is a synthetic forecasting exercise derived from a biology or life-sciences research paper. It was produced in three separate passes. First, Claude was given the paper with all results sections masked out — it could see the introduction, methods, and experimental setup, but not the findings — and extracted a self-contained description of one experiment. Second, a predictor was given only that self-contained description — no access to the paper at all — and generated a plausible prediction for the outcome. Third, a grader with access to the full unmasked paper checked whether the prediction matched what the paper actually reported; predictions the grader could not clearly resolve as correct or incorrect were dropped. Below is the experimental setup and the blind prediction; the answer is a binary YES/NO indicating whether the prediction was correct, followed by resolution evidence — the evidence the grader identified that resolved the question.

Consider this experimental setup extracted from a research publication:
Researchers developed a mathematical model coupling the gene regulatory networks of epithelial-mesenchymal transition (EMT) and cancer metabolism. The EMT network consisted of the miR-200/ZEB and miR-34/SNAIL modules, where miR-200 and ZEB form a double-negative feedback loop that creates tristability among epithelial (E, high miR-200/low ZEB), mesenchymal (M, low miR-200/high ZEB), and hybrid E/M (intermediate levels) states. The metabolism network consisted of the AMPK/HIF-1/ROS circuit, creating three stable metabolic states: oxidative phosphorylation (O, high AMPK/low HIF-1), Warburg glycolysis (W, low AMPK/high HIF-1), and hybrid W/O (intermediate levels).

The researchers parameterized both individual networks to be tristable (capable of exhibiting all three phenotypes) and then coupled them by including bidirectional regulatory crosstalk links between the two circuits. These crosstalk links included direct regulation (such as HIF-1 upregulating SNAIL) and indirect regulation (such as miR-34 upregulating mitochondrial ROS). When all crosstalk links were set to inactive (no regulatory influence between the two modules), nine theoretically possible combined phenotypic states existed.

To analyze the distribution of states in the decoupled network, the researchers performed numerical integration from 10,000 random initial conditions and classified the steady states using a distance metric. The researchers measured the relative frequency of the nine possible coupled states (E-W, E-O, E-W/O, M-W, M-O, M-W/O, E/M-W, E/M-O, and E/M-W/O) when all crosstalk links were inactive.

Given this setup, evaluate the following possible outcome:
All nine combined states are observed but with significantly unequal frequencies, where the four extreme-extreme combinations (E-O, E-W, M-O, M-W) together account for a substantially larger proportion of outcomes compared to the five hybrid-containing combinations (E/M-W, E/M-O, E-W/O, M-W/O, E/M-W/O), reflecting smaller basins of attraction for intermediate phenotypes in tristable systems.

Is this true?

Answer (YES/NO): NO